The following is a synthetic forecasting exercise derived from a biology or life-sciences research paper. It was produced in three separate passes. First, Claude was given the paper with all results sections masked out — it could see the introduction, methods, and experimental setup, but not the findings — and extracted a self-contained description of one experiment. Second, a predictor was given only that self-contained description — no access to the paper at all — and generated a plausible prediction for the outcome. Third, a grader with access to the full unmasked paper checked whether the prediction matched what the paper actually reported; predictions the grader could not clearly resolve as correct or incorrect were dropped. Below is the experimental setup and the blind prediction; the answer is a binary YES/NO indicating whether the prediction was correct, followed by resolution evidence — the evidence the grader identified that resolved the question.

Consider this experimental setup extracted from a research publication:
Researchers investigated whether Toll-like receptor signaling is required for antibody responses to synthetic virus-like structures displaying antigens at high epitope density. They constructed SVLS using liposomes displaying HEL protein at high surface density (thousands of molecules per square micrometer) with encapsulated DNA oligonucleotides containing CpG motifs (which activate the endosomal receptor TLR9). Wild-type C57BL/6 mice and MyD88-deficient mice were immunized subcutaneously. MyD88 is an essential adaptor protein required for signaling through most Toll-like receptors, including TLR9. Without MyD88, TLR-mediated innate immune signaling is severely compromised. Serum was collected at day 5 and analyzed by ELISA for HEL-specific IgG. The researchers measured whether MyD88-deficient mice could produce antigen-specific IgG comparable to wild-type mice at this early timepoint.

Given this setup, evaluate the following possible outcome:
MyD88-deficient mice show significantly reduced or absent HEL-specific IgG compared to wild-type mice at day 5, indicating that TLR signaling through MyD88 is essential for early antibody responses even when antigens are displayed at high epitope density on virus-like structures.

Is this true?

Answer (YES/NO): YES